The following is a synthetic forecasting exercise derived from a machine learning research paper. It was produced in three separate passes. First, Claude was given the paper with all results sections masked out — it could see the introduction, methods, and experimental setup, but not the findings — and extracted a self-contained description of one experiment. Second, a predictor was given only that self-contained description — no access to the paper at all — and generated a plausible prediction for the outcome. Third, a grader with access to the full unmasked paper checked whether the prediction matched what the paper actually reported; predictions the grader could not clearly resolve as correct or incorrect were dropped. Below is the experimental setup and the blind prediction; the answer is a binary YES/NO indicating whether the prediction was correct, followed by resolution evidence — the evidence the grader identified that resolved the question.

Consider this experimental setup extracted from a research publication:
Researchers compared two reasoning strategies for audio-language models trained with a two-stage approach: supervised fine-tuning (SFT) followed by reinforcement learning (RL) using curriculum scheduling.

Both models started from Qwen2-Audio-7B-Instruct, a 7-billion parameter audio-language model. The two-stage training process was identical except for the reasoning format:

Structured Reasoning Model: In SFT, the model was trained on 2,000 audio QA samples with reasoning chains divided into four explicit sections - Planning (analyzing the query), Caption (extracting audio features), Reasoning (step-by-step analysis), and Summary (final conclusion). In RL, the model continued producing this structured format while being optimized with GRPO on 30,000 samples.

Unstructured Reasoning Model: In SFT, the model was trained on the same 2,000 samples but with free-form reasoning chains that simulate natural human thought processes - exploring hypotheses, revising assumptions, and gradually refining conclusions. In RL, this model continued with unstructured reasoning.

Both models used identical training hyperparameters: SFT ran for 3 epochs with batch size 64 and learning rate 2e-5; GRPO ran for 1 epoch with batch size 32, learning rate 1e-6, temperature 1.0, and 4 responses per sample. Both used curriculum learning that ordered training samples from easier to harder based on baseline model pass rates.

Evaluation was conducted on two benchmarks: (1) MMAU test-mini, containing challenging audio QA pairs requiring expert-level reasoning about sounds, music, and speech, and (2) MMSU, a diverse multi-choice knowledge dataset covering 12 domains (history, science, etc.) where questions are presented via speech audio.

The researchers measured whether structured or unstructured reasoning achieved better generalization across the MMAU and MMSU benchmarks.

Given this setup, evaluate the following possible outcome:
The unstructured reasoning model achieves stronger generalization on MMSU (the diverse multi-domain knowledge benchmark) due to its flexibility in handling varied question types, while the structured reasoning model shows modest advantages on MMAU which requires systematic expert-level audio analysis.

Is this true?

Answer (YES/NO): NO